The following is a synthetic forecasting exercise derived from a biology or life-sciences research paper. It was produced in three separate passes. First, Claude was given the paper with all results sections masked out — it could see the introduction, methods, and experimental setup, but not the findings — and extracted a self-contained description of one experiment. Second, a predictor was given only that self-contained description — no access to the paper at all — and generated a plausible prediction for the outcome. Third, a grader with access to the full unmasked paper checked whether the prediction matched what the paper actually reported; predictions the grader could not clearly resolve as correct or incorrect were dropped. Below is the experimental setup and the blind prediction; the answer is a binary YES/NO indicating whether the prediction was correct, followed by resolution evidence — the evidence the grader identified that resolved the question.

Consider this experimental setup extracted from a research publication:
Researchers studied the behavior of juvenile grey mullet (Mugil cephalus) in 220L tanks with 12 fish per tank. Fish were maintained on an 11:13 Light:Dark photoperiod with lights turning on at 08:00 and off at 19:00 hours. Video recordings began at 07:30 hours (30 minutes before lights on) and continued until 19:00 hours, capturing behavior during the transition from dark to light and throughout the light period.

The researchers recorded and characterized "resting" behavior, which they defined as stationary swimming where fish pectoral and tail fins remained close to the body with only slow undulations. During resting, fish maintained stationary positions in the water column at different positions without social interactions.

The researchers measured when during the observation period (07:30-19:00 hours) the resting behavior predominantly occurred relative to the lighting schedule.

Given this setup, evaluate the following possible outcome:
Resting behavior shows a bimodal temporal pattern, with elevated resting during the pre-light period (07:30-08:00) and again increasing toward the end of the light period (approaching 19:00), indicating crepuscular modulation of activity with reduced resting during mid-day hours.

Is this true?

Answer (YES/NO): NO